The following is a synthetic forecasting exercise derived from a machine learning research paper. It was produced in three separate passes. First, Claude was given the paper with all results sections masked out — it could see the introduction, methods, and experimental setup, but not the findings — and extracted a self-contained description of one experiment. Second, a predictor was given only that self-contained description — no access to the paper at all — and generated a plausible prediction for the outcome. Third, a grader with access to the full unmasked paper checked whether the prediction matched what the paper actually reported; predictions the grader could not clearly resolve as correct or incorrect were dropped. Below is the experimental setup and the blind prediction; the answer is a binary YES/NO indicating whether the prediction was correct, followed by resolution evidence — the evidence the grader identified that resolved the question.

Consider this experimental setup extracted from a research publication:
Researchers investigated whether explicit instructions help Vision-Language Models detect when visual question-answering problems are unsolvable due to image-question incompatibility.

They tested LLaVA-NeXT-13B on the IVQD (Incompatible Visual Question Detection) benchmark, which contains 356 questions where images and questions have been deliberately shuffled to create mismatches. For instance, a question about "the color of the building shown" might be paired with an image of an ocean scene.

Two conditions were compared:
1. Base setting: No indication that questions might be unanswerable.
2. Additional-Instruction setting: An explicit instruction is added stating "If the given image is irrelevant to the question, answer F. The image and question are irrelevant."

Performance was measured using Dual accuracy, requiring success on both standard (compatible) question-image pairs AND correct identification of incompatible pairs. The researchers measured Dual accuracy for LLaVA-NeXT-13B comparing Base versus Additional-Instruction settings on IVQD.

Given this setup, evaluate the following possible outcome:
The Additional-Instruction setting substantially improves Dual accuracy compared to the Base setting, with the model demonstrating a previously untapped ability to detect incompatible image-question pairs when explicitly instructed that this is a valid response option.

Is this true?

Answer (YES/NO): YES